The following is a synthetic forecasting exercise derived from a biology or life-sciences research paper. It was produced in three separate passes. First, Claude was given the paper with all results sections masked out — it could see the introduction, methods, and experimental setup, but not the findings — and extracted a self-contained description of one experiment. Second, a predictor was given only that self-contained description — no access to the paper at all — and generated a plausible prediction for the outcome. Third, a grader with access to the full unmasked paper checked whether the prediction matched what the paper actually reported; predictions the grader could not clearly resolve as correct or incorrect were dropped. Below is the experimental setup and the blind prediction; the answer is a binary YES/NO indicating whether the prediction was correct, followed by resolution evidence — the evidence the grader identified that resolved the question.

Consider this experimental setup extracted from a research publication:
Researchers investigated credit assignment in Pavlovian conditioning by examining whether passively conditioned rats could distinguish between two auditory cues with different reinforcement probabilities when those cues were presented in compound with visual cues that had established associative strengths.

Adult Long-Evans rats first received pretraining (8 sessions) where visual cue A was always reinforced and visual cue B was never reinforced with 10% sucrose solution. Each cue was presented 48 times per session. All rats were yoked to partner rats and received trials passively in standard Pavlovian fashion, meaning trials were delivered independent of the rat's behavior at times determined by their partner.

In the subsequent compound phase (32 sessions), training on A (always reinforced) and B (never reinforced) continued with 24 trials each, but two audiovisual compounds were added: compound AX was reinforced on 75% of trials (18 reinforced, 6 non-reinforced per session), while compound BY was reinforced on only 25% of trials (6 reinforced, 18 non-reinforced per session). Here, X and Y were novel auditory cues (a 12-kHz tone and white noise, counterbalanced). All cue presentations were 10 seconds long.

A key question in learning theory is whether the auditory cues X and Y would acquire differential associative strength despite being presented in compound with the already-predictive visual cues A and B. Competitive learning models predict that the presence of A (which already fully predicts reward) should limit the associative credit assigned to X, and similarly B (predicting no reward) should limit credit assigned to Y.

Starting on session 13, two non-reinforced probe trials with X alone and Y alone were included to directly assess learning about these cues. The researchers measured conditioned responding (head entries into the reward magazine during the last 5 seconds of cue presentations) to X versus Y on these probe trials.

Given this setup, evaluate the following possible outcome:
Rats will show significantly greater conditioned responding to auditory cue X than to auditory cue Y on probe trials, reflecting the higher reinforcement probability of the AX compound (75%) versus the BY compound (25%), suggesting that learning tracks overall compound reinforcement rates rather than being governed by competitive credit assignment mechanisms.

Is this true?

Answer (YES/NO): NO